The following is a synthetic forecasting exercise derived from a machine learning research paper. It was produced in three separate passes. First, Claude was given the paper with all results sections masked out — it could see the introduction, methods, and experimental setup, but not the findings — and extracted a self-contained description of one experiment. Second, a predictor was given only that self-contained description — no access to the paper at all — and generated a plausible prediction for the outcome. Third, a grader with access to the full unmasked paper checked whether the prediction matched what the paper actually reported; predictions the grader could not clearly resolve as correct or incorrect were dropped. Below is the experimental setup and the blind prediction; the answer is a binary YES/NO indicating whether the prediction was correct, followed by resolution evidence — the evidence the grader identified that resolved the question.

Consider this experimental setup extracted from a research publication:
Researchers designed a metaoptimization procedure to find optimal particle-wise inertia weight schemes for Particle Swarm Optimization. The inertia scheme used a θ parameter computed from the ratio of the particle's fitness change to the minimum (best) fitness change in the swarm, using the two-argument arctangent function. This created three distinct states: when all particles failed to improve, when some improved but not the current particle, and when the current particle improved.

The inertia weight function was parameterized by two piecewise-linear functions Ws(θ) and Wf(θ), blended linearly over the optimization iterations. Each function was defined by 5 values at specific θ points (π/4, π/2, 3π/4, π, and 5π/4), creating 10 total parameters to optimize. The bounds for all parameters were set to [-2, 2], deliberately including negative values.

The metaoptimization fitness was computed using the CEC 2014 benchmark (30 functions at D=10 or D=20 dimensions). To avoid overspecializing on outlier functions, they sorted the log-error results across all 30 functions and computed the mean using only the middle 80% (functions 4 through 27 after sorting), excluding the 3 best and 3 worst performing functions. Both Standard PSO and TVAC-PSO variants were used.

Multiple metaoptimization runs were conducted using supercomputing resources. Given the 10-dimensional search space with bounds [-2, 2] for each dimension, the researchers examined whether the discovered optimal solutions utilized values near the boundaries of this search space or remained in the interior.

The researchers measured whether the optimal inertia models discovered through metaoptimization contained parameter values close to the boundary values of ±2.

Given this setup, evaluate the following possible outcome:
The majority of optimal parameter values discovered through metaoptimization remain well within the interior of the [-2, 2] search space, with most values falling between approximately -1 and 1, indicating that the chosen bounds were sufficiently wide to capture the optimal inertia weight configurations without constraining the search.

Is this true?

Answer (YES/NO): NO